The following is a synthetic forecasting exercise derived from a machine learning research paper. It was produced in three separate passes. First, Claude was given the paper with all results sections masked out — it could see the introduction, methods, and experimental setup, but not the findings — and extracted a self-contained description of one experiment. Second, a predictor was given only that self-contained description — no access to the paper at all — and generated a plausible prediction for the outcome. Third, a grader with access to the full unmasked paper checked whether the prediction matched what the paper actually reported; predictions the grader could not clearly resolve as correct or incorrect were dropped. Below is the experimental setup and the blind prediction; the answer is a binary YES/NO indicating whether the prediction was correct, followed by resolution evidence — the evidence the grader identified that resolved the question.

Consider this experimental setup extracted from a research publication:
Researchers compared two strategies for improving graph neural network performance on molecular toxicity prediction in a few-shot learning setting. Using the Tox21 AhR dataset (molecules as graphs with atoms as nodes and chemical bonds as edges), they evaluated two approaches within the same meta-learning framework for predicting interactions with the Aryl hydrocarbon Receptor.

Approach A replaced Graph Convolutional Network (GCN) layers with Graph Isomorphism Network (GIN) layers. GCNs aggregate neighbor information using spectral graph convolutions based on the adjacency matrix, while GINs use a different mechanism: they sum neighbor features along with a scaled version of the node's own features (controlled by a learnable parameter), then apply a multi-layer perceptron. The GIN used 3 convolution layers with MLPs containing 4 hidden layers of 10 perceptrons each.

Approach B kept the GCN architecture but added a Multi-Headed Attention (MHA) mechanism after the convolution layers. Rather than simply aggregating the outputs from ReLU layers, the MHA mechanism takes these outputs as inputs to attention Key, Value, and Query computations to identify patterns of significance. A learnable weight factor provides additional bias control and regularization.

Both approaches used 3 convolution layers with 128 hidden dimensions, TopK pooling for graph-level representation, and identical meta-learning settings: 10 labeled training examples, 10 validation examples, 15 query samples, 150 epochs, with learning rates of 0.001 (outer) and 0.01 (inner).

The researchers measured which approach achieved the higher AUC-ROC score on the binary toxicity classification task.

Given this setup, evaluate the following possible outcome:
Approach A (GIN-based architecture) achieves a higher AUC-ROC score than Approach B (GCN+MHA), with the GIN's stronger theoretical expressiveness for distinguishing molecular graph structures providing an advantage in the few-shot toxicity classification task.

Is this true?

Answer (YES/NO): YES